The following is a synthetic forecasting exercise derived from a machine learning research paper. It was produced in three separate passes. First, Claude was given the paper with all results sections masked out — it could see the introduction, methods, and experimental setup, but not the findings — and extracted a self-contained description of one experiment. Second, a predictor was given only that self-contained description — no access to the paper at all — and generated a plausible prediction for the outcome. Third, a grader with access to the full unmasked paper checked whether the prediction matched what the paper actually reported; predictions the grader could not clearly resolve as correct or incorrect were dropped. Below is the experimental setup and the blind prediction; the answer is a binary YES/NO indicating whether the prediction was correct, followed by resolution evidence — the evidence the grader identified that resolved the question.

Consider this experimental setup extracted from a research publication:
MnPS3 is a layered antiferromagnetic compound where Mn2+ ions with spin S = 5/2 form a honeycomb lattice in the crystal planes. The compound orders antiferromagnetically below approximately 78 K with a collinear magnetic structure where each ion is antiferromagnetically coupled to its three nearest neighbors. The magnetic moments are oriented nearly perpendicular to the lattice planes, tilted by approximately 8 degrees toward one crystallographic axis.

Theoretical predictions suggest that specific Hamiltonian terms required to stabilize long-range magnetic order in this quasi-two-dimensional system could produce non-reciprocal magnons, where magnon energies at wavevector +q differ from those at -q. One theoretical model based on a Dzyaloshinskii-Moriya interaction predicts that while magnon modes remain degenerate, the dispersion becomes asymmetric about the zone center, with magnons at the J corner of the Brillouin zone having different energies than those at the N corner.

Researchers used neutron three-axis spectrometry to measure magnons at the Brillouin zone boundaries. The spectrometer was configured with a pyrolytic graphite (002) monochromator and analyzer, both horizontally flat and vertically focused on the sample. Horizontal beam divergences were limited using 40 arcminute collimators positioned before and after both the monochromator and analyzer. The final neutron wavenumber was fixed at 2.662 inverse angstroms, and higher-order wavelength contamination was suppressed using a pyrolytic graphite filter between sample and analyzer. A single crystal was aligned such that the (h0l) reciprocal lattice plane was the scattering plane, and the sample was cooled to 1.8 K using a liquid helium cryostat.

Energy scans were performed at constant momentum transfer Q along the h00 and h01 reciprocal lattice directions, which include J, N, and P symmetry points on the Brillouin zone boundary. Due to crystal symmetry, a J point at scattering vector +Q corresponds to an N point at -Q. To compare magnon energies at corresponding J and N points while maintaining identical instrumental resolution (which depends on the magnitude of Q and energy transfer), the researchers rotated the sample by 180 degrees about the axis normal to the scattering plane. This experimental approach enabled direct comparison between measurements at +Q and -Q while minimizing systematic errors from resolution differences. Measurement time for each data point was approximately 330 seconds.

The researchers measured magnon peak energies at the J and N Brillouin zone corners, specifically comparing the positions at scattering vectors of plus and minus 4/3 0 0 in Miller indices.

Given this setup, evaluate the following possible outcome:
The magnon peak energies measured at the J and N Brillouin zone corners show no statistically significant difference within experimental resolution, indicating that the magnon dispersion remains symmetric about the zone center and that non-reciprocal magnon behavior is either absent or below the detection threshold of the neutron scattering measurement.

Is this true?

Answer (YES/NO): YES